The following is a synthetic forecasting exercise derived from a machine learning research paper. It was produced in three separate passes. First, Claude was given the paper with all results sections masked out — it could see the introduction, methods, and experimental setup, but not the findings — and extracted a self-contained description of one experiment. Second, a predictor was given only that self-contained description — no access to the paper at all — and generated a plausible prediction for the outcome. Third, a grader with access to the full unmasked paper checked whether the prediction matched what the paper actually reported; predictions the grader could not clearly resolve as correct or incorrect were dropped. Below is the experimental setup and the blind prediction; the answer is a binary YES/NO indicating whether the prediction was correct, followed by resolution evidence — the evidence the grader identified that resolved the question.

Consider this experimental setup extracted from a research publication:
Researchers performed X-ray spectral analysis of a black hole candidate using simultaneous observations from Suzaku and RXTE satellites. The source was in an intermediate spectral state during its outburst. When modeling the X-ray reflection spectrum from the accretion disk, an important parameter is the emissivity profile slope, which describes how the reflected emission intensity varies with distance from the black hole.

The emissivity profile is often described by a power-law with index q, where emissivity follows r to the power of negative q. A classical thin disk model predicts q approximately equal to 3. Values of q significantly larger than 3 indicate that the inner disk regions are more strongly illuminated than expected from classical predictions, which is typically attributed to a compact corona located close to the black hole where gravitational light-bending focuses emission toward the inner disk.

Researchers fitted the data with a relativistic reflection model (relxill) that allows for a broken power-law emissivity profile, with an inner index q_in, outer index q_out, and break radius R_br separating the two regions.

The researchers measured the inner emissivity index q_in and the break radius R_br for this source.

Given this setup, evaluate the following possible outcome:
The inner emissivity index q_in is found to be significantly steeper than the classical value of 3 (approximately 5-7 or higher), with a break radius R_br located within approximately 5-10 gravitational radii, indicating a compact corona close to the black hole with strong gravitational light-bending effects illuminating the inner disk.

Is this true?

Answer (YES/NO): NO